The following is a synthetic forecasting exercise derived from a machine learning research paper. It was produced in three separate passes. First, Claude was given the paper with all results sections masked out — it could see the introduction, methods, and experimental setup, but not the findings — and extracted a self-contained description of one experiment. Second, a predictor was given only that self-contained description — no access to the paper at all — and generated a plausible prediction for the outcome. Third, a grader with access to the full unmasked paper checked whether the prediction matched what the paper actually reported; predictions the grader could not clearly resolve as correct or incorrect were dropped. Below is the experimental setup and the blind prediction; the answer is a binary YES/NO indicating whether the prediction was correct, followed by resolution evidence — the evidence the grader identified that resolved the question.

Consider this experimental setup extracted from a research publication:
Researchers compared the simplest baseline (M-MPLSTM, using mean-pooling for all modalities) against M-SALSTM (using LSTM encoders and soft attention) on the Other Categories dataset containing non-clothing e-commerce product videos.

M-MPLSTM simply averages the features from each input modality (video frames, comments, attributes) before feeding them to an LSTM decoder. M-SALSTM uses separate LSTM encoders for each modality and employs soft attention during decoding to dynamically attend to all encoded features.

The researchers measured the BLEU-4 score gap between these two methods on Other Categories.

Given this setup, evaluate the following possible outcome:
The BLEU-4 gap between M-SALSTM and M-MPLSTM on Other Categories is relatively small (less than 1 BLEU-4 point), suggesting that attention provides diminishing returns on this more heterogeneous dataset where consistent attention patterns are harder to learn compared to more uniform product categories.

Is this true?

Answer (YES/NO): NO